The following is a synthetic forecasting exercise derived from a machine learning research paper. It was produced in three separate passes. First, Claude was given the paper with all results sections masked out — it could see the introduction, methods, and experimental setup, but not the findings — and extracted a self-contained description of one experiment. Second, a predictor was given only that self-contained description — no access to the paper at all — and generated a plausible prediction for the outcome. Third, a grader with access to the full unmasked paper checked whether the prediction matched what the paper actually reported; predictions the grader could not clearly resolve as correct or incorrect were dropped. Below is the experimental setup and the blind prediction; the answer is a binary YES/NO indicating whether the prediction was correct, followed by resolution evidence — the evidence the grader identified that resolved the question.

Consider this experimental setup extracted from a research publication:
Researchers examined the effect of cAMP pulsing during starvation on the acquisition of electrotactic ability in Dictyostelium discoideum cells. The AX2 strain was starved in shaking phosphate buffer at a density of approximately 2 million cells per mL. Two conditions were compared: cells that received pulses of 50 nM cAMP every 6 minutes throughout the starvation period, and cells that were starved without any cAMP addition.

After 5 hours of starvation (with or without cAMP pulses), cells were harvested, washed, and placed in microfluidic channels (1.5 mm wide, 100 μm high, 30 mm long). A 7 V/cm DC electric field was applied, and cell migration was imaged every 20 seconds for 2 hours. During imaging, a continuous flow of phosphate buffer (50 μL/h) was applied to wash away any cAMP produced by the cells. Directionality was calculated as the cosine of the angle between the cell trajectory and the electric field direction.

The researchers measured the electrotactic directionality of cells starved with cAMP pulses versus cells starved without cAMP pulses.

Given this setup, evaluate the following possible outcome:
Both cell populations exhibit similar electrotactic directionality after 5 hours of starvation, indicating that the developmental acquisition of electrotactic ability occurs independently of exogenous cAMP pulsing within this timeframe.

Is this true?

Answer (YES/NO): YES